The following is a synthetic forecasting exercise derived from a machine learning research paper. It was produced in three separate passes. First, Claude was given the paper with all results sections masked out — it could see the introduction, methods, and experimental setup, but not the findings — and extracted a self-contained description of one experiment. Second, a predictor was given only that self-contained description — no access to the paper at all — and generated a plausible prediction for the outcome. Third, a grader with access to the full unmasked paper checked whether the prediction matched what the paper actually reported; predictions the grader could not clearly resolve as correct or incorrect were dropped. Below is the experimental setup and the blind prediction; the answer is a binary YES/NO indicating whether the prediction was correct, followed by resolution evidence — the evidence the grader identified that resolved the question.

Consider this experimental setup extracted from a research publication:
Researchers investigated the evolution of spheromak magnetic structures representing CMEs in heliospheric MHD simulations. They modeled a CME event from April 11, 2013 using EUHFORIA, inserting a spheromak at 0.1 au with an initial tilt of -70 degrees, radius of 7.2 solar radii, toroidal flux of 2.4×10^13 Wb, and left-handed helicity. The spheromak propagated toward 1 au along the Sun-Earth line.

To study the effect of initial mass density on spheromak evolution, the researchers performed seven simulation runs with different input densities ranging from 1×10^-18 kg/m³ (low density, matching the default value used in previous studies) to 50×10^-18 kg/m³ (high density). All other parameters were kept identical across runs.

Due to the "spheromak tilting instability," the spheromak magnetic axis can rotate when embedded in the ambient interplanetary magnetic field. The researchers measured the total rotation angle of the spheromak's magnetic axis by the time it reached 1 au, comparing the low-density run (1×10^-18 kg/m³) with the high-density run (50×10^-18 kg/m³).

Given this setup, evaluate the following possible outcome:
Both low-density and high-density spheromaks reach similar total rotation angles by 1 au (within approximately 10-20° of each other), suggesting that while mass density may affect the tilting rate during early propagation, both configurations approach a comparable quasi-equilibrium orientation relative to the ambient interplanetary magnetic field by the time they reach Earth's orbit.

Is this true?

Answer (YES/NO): NO